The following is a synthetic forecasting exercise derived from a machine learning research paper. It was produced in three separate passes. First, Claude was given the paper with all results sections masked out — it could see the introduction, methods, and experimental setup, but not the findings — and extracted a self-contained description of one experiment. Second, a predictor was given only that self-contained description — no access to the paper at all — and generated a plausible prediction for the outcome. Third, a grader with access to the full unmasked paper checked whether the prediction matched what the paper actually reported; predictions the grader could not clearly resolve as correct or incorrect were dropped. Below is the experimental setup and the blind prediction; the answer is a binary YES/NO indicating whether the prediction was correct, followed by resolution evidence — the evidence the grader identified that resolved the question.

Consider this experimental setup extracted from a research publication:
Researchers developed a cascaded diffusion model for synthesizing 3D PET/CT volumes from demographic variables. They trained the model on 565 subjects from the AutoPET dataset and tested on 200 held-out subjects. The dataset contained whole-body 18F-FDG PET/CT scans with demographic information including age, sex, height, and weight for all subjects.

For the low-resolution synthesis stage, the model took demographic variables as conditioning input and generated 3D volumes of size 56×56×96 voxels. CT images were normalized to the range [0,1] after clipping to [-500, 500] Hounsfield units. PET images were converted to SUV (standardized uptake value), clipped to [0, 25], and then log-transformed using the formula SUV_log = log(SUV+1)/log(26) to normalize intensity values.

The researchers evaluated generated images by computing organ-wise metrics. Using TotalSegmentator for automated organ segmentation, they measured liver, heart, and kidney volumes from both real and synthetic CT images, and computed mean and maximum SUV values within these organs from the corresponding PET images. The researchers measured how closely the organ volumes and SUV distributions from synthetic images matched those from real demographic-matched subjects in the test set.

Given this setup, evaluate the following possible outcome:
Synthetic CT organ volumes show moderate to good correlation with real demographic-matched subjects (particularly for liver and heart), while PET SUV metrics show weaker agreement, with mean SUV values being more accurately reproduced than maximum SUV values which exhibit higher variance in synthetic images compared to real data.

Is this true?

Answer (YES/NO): NO